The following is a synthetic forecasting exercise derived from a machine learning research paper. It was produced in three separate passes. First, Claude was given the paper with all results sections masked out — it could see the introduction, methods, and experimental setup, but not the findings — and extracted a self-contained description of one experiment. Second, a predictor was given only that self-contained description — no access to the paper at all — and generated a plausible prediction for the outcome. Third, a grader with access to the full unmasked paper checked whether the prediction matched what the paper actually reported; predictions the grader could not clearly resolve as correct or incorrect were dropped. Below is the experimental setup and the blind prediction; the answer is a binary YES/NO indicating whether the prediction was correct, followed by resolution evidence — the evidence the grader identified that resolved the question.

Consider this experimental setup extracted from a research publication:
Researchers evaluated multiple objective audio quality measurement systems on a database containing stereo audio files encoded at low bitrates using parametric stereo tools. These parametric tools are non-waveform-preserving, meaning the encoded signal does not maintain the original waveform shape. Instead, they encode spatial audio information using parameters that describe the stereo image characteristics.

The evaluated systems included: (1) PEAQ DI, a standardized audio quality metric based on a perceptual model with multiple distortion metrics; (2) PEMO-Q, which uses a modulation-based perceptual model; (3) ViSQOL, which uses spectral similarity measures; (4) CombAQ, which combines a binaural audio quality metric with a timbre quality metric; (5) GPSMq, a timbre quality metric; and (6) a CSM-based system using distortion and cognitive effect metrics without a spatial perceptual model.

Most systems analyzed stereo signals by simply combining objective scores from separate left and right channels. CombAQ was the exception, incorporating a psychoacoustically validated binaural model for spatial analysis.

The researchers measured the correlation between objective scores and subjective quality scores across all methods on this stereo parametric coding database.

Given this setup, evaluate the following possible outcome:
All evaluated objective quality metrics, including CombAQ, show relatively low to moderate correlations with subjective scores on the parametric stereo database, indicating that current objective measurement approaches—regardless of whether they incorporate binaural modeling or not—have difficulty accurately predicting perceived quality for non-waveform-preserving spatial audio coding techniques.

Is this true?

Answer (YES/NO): YES